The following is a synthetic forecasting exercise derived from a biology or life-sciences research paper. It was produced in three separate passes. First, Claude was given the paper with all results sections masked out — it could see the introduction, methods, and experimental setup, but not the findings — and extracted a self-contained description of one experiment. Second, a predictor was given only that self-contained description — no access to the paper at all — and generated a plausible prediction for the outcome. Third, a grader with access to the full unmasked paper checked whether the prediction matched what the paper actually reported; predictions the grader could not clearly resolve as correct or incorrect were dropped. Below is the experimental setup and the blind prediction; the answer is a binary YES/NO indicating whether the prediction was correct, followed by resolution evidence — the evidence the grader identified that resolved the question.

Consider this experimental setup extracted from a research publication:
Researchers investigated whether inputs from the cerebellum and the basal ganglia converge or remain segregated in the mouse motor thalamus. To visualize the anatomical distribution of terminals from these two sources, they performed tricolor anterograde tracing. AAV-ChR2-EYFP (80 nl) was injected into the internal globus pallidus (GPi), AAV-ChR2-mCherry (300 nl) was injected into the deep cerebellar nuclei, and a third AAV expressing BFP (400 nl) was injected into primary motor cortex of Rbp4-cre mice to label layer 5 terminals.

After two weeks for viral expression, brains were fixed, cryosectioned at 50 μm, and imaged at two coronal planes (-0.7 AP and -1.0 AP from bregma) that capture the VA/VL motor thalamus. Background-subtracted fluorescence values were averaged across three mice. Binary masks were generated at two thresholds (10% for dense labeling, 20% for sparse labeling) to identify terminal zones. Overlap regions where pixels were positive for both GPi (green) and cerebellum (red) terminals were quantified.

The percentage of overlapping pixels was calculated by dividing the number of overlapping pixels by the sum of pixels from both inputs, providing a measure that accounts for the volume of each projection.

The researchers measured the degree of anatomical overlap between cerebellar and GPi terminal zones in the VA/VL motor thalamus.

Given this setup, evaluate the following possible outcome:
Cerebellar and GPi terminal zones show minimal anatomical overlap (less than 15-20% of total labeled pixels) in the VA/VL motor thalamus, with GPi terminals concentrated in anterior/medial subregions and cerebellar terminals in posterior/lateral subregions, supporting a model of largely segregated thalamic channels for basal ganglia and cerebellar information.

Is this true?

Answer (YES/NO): NO